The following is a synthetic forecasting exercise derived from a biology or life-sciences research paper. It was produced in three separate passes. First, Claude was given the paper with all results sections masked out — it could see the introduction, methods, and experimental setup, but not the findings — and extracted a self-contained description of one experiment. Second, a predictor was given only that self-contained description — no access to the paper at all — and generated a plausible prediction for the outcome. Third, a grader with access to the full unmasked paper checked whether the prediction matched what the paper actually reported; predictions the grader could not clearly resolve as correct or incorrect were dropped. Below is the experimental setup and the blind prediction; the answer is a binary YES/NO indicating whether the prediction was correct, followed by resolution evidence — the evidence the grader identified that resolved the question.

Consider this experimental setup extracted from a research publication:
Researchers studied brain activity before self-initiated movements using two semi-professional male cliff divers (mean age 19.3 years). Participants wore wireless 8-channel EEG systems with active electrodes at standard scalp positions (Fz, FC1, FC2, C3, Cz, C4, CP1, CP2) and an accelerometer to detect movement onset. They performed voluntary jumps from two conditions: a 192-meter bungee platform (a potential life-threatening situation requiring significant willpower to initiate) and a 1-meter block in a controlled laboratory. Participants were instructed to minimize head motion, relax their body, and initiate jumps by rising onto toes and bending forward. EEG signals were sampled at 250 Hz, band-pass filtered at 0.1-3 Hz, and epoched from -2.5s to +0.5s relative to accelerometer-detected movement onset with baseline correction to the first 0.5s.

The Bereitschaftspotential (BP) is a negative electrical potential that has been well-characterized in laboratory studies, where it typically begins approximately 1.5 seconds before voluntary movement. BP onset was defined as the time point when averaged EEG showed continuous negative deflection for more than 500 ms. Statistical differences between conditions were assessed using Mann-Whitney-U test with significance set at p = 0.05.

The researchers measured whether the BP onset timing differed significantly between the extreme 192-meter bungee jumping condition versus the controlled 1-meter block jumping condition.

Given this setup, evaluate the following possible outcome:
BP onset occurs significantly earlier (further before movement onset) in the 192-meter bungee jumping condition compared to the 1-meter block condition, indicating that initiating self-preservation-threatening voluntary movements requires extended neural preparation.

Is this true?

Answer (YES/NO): NO